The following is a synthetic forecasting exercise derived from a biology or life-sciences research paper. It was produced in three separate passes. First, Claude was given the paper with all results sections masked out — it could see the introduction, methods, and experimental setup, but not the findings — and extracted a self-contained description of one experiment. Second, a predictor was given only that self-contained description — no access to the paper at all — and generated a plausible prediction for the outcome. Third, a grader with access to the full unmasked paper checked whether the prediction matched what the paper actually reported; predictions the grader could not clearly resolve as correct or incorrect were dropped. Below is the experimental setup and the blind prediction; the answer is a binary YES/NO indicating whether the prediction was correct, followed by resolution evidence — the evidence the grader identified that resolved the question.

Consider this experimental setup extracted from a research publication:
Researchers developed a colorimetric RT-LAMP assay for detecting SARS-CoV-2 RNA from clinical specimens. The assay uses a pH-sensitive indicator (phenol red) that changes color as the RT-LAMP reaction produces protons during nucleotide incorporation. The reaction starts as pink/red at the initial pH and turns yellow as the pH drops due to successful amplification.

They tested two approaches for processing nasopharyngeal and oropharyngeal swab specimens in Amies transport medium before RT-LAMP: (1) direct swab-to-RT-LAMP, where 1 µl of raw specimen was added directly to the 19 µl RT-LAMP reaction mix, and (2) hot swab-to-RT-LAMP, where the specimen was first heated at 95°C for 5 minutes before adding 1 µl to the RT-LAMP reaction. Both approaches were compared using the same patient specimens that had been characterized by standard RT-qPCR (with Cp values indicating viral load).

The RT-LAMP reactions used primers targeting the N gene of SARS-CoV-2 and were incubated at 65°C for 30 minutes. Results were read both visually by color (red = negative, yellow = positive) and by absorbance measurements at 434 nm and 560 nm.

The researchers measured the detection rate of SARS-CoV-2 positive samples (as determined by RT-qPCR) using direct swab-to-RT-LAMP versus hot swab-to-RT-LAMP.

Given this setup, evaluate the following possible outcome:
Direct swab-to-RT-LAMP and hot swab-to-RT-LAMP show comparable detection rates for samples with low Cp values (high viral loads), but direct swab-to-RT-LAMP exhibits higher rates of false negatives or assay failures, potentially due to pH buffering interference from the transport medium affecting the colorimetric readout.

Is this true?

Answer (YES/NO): NO